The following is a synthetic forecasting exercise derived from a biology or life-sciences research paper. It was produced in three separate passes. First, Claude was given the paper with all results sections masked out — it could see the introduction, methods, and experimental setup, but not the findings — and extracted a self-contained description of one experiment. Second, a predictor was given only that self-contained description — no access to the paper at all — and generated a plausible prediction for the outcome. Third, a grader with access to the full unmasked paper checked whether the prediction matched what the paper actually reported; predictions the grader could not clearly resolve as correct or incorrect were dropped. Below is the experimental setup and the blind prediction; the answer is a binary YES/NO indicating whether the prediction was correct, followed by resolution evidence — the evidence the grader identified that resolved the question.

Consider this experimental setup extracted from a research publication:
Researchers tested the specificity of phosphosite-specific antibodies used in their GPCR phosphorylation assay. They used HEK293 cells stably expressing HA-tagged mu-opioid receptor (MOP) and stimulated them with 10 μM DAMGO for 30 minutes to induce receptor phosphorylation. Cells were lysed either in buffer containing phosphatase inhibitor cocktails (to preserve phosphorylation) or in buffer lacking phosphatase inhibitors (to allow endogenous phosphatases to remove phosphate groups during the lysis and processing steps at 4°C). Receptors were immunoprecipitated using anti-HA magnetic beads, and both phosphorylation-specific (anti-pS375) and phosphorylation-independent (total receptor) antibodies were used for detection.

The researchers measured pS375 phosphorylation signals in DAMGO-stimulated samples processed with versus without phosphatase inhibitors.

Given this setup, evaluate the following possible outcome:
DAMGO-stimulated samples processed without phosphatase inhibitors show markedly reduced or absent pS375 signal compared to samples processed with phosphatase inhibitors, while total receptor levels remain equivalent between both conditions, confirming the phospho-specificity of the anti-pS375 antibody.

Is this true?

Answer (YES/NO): YES